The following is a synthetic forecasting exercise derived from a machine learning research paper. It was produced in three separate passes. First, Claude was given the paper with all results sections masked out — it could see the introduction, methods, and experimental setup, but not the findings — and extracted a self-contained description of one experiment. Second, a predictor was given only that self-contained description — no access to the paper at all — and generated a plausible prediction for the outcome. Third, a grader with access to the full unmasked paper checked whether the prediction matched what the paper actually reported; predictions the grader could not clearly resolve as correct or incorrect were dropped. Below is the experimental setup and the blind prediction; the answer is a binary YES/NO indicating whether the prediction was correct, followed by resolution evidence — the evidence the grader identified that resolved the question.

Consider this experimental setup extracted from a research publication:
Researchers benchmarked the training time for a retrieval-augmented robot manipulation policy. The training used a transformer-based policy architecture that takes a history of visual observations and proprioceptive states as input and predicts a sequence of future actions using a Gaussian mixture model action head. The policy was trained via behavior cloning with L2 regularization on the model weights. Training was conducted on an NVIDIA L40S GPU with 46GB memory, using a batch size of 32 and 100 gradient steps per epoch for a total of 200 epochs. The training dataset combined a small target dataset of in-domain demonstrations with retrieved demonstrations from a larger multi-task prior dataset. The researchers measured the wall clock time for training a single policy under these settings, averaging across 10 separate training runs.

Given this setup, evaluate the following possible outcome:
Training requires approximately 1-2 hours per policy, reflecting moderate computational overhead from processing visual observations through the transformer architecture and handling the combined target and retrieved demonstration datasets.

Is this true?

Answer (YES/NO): NO